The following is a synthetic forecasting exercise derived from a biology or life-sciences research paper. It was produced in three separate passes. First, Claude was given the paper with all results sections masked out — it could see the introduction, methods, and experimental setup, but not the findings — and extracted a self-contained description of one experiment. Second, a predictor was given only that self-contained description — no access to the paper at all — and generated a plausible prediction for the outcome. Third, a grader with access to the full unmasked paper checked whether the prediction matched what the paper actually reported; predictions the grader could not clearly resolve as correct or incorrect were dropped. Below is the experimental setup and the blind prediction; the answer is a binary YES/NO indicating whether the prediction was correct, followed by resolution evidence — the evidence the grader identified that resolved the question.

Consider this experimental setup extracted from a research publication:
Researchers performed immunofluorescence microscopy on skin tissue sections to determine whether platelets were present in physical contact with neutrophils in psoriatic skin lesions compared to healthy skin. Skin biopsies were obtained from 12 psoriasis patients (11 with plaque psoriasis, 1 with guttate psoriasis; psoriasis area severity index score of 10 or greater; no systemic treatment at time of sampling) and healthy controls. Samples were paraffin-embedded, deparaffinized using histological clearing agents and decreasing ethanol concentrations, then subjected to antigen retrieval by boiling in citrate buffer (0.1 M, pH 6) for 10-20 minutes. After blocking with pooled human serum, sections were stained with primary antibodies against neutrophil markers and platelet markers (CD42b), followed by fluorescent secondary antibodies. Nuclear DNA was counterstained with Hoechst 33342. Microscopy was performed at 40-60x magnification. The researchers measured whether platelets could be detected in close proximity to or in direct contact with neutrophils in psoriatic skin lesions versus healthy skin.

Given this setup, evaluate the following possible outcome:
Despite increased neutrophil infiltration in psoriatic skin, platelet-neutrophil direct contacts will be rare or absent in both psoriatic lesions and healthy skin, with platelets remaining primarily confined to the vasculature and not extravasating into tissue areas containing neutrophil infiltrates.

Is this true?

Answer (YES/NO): NO